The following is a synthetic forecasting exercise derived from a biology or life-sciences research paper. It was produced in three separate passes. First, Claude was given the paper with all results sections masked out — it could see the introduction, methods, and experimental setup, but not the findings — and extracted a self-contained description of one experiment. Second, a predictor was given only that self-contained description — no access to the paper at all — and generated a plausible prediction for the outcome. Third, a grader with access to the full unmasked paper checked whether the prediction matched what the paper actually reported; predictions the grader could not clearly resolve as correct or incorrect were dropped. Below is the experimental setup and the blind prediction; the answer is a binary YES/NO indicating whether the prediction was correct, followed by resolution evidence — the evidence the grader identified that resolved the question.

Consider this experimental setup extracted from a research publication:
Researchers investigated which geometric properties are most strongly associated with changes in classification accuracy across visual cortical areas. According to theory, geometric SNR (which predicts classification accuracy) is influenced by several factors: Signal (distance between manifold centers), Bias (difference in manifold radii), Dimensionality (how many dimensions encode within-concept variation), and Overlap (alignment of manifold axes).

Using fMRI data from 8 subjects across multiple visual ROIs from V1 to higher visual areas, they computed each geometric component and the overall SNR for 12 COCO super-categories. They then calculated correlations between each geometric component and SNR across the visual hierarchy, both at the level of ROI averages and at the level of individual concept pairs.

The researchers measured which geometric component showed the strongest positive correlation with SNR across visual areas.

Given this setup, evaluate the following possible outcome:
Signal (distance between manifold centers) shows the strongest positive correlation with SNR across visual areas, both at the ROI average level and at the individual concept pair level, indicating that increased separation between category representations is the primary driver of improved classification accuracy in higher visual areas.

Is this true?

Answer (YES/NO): YES